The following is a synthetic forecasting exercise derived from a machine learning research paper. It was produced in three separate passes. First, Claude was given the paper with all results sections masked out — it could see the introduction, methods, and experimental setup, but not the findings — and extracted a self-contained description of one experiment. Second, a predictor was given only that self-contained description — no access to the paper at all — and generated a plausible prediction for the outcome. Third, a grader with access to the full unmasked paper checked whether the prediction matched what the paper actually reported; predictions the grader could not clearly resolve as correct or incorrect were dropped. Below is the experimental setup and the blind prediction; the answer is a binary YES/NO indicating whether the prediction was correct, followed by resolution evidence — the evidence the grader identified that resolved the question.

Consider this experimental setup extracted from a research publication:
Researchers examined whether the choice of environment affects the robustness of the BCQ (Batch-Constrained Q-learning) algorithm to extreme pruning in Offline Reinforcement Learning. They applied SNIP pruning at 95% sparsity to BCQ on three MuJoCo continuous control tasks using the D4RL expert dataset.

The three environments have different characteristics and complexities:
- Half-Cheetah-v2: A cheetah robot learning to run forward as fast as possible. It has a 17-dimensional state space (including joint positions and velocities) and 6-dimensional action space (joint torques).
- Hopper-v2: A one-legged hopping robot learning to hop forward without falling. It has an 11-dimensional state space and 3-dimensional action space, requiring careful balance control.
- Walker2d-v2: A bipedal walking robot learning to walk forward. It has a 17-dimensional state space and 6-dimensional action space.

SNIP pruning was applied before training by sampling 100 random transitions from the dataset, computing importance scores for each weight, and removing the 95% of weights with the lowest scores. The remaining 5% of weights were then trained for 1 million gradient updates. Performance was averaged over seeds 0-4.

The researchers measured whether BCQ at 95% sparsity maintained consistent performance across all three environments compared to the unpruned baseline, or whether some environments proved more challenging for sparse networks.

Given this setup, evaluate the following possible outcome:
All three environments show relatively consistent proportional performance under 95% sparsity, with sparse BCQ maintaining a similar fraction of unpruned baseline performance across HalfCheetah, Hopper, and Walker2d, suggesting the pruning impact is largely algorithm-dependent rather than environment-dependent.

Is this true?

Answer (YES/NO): NO